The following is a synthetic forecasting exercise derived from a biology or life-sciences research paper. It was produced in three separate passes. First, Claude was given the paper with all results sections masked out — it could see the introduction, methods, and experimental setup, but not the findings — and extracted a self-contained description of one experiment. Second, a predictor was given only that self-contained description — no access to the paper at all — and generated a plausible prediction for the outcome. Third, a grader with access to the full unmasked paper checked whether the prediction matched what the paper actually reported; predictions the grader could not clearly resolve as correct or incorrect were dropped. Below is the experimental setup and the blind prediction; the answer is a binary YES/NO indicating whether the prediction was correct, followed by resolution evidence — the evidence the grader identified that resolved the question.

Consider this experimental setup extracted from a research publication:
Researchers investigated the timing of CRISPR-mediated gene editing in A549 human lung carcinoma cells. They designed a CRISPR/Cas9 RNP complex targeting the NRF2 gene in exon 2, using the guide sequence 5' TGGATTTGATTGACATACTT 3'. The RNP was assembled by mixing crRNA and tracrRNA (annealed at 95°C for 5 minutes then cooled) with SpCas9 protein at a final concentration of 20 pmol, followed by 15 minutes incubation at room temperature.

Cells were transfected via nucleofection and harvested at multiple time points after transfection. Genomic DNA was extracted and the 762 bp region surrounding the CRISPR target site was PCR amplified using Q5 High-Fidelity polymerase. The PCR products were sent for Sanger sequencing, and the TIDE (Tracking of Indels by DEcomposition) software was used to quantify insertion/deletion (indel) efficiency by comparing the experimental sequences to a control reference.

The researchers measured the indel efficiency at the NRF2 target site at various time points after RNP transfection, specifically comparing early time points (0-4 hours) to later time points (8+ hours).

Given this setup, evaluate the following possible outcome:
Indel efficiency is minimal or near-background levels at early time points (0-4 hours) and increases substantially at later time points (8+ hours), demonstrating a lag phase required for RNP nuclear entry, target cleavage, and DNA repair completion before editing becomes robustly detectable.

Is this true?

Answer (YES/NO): YES